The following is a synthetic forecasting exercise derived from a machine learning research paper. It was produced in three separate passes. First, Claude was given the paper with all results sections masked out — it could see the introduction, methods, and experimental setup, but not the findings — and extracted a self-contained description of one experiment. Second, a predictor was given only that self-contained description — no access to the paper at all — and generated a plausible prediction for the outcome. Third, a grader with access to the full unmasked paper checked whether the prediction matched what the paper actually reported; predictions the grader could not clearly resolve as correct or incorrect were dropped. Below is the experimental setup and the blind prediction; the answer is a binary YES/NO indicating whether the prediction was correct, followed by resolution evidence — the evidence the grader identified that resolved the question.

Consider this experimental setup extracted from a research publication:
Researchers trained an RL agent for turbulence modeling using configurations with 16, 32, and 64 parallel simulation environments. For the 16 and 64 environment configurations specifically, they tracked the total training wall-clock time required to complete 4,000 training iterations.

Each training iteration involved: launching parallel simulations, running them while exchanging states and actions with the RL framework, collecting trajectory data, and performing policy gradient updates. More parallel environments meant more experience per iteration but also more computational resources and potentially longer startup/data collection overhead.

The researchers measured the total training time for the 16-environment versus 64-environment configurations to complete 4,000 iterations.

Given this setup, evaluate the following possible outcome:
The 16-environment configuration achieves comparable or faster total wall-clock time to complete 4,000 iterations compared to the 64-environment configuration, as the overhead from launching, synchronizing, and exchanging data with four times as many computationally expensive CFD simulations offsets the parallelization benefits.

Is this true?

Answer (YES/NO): YES